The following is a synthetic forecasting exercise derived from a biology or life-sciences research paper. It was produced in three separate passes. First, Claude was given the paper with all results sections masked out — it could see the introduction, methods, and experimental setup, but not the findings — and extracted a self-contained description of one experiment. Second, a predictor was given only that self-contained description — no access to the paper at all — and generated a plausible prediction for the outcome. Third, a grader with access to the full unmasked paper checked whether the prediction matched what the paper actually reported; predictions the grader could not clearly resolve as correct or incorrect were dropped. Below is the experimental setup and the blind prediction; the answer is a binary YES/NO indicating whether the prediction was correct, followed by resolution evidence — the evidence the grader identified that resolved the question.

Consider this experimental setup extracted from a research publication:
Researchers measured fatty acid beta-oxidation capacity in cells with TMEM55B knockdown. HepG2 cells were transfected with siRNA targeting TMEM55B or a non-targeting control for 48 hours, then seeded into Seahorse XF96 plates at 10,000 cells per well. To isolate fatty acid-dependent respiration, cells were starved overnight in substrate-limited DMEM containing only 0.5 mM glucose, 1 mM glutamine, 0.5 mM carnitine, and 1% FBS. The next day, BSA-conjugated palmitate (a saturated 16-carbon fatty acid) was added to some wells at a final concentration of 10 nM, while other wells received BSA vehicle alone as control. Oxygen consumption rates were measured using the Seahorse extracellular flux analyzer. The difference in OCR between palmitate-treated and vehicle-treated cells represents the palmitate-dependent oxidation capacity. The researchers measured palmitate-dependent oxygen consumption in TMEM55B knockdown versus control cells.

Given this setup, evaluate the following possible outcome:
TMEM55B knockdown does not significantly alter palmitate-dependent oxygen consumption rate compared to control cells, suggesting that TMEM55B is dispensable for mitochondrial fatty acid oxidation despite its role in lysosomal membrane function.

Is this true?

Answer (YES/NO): NO